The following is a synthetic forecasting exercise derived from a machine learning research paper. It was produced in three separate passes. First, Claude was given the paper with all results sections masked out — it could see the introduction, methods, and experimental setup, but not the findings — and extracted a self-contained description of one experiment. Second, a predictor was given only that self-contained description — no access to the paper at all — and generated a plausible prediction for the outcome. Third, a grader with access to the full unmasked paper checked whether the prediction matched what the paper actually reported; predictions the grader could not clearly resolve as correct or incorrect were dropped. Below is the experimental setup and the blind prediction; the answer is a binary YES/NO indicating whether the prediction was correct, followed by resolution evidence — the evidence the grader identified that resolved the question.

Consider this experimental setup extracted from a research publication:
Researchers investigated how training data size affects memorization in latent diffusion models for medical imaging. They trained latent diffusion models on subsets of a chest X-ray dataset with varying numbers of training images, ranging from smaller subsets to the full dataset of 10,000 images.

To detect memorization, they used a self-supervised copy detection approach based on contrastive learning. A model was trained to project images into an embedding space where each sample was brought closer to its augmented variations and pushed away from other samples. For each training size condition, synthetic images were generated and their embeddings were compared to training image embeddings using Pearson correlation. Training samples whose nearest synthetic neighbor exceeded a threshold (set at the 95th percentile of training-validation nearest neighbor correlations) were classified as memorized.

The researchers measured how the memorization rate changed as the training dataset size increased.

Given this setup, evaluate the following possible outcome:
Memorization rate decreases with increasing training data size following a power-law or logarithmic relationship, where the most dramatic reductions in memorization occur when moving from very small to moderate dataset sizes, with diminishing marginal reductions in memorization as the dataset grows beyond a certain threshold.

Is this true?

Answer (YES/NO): NO